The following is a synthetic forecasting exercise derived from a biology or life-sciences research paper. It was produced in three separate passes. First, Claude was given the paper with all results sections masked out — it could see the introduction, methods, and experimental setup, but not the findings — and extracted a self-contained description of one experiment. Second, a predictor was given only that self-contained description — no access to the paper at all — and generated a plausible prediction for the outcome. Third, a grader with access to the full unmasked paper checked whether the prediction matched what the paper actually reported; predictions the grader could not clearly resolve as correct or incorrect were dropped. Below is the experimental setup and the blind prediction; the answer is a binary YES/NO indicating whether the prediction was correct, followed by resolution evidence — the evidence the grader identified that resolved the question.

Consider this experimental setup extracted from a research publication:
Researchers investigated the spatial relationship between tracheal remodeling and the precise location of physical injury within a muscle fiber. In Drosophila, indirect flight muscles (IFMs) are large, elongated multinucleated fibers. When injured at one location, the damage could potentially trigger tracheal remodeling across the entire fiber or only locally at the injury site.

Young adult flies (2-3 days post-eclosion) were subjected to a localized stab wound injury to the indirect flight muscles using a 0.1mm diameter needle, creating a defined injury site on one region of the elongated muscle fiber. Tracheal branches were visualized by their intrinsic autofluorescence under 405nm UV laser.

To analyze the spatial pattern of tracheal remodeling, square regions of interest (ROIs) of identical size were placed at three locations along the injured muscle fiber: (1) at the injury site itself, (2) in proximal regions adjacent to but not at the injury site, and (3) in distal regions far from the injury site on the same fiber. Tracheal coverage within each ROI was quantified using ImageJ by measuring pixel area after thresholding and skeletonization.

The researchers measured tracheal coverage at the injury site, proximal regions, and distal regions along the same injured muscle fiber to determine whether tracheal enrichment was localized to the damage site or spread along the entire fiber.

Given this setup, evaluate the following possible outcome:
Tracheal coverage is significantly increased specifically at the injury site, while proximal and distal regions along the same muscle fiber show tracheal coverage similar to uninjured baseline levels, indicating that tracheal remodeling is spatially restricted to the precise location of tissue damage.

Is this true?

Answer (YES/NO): NO